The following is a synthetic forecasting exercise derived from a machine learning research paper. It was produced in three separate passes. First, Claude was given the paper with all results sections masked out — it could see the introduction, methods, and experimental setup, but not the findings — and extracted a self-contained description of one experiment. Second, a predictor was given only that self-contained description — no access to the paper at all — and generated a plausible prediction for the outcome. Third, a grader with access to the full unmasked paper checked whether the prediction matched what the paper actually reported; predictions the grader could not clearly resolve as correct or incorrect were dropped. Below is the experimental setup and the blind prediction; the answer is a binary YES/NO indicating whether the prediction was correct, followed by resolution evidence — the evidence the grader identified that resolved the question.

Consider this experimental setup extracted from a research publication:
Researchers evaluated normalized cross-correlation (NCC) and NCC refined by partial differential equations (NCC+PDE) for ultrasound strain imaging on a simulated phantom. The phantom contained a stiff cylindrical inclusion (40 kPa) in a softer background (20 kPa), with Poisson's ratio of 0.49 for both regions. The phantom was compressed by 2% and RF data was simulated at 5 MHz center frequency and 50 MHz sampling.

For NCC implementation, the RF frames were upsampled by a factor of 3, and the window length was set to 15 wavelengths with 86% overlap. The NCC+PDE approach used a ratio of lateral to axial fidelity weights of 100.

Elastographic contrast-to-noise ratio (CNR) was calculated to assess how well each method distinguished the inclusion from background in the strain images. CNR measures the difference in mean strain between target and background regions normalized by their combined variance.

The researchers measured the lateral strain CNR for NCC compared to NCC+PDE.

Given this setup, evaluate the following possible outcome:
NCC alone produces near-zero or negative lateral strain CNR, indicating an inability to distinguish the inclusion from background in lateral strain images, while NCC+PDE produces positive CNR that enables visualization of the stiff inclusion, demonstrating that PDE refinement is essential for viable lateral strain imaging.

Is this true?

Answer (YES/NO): NO